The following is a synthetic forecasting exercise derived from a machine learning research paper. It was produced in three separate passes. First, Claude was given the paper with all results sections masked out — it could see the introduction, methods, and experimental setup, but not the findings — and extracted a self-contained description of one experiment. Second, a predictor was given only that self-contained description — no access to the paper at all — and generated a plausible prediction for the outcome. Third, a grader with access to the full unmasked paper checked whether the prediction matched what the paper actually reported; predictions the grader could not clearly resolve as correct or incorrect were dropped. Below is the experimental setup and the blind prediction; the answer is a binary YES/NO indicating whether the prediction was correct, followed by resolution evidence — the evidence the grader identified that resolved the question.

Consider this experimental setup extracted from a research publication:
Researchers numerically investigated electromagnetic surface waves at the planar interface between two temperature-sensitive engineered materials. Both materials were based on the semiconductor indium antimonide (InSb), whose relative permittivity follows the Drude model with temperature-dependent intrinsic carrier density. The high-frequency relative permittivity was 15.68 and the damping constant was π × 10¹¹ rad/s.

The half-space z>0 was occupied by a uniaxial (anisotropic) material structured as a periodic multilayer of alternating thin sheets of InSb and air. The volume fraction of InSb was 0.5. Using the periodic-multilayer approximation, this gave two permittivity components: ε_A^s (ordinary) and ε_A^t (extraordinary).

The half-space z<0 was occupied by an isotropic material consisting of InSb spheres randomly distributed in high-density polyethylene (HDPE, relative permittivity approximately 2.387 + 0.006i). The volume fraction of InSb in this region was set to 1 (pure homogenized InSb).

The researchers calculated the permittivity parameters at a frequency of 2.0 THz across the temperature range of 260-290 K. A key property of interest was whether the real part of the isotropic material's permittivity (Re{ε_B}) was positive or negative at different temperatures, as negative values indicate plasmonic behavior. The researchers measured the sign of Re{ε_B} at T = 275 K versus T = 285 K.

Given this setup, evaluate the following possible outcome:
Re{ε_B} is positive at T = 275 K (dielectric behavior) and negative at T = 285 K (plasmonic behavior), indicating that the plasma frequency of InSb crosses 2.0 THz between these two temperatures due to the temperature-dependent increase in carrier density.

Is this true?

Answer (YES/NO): YES